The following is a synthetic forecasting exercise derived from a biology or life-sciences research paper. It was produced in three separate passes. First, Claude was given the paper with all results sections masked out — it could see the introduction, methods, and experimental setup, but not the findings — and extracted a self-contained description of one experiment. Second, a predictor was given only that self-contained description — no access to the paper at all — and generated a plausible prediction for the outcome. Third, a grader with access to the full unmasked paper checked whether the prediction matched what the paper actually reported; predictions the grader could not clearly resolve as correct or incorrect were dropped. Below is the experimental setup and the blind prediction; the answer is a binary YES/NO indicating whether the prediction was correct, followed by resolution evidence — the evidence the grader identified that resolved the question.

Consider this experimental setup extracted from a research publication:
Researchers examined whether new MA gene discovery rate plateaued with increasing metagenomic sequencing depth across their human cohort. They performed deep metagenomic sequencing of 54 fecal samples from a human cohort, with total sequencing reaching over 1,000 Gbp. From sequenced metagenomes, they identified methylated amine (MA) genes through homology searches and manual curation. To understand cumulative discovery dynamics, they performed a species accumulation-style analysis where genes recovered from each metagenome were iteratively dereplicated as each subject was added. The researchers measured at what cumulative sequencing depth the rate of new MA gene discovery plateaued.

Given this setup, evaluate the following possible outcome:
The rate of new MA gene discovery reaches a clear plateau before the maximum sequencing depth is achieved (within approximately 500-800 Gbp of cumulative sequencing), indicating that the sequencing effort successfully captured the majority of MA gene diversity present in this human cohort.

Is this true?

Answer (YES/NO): YES